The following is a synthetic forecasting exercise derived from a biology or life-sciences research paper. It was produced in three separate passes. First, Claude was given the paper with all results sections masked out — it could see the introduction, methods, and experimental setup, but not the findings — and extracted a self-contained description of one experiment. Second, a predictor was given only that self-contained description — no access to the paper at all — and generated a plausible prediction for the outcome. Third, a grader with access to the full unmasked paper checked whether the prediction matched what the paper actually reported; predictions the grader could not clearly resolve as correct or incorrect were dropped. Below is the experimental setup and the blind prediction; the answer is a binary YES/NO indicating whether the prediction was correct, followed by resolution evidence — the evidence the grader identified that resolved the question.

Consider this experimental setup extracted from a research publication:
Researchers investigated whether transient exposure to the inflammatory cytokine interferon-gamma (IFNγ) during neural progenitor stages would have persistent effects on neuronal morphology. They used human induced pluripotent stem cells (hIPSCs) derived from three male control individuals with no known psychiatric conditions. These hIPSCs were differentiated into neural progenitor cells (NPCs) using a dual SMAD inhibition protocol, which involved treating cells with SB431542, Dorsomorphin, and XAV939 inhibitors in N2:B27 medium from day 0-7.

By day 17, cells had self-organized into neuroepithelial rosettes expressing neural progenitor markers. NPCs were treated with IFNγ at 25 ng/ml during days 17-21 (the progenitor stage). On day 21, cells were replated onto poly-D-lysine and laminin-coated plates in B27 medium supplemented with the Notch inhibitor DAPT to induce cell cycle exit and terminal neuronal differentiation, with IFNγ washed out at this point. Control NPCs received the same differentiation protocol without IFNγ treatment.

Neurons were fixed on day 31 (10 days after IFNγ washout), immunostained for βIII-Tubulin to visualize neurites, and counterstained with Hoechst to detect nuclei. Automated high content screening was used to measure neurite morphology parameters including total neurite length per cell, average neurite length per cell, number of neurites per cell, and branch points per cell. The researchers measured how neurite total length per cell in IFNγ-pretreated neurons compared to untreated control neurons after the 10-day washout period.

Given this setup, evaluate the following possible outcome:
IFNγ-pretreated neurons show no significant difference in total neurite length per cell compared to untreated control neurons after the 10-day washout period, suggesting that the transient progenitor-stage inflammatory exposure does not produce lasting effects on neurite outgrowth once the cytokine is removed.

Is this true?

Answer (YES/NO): NO